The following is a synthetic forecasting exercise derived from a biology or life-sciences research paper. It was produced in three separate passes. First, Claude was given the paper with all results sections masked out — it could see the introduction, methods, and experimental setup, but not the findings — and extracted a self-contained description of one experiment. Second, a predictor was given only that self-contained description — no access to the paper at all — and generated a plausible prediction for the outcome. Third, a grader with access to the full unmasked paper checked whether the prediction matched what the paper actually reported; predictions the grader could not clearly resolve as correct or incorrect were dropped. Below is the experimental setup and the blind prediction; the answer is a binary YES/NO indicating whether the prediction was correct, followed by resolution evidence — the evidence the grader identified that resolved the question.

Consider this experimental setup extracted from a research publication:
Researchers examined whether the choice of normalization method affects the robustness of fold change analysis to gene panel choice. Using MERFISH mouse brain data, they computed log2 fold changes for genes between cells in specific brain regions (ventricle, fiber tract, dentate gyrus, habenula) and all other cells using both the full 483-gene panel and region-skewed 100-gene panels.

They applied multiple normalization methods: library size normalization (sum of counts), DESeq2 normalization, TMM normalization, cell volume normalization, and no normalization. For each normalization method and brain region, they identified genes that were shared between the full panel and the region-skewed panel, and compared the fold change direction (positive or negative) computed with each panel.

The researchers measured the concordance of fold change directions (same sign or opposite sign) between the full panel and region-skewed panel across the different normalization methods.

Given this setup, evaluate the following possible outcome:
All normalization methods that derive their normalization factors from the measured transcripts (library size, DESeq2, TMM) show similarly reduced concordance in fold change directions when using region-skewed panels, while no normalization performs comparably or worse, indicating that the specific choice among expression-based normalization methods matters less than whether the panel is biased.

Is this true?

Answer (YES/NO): NO